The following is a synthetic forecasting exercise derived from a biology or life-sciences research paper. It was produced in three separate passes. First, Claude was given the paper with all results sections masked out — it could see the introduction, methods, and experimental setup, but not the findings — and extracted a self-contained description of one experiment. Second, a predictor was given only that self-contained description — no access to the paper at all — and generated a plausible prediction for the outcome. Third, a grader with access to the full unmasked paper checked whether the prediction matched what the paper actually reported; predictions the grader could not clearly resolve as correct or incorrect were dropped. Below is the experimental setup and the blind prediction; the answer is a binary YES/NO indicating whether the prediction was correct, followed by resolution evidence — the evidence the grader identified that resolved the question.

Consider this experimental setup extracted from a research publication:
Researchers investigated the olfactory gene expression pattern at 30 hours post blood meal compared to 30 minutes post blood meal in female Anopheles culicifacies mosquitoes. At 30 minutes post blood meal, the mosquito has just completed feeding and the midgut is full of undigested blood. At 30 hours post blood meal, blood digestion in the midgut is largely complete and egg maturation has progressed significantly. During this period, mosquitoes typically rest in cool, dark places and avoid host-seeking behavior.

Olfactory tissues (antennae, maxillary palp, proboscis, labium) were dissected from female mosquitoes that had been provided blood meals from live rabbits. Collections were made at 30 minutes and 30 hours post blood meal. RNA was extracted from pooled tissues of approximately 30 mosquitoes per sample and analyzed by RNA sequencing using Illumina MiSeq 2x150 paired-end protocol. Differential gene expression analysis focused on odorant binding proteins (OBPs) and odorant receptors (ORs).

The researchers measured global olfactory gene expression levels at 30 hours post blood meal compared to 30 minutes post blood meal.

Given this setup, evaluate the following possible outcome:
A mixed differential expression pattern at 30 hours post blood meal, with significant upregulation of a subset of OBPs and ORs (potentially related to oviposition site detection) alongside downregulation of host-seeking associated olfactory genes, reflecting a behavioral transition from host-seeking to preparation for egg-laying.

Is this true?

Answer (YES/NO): NO